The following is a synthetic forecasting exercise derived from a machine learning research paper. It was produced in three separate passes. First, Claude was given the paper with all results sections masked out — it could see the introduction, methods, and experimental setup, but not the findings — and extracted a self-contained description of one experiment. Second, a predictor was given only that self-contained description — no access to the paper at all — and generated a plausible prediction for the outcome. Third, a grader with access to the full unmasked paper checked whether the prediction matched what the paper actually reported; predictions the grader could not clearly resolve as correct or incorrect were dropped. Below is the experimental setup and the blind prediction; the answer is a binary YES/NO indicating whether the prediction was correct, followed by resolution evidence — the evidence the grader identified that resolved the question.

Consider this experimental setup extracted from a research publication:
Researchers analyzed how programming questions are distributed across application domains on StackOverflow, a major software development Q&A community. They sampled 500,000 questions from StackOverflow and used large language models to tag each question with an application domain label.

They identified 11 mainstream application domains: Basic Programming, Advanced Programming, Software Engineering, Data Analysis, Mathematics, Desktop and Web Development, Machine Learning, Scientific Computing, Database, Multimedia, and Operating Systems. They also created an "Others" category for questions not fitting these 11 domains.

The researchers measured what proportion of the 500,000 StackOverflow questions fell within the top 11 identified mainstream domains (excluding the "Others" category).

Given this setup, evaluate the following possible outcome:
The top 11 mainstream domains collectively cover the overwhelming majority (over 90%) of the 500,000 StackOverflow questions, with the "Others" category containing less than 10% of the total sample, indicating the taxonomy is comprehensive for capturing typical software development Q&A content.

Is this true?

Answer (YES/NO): NO